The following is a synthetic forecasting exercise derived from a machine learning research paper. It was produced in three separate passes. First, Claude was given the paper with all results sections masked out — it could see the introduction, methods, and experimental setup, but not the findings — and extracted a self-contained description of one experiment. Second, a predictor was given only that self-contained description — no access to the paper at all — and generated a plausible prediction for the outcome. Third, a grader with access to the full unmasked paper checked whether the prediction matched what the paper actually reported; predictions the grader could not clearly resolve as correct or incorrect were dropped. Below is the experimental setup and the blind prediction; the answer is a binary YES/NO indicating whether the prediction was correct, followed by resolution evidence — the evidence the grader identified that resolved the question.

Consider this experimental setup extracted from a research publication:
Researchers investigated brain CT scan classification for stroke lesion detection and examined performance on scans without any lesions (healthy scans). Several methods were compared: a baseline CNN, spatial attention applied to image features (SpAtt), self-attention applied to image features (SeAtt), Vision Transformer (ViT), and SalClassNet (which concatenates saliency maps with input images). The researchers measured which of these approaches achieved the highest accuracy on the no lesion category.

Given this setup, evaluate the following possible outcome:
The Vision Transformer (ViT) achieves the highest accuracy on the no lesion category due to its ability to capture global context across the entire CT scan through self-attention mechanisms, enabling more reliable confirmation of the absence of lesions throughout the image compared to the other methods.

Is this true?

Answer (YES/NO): NO